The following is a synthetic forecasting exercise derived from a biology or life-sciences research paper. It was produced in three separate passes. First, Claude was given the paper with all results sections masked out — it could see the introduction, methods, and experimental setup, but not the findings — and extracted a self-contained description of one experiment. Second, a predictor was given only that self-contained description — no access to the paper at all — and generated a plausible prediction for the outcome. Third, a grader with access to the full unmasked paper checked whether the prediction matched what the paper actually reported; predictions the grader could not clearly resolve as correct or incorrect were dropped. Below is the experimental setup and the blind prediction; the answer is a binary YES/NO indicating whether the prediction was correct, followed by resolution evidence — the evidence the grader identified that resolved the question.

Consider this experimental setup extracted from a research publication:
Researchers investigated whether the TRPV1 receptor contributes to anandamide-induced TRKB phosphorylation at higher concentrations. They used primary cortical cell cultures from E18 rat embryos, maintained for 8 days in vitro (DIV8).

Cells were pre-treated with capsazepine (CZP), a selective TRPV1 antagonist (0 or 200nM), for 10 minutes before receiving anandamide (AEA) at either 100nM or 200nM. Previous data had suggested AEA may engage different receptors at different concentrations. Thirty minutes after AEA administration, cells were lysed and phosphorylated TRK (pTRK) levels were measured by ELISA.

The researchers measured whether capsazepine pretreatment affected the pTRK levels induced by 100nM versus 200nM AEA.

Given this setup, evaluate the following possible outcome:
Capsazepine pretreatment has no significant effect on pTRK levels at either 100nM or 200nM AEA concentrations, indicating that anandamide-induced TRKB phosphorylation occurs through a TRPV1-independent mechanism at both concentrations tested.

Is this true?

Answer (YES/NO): NO